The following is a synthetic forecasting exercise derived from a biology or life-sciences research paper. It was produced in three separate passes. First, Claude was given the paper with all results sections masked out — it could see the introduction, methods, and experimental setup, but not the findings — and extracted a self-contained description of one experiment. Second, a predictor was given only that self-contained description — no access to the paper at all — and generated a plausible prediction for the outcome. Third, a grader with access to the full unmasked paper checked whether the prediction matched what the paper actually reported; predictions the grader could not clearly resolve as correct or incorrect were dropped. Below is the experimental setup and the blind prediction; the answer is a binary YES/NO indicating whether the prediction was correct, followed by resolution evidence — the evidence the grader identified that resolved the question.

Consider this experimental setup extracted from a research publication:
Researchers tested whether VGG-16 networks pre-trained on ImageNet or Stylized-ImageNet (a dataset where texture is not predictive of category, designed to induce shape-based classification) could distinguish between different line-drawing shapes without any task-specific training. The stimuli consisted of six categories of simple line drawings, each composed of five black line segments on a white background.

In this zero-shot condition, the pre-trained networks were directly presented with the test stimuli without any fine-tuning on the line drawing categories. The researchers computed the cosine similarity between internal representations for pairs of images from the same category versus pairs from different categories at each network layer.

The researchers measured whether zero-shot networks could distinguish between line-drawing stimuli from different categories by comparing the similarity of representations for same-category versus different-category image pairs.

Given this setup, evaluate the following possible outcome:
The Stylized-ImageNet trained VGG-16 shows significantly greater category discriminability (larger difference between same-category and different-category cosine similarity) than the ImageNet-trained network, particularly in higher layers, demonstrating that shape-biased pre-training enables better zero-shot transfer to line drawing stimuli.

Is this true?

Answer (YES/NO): NO